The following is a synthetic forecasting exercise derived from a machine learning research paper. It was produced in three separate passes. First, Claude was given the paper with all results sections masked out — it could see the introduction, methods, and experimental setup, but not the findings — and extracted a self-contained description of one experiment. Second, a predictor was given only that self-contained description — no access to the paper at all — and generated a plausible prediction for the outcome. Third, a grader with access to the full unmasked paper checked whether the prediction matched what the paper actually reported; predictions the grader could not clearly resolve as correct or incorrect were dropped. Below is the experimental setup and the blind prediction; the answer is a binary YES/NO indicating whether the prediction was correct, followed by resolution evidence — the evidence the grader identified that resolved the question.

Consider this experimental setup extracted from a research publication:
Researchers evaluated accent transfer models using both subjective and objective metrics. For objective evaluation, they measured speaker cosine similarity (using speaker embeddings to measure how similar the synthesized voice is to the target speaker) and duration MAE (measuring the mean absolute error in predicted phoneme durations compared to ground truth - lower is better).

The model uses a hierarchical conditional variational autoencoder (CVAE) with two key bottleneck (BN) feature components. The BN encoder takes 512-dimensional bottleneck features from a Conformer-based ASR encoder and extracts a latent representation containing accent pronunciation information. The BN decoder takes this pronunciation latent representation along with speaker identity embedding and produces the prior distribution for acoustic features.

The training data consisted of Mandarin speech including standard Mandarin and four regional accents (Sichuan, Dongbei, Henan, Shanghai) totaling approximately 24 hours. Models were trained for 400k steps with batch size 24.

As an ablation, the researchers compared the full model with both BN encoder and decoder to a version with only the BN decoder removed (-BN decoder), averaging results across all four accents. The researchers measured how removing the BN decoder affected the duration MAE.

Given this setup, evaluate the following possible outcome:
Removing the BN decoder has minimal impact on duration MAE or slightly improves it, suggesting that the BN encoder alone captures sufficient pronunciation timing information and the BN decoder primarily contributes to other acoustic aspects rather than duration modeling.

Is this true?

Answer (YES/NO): YES